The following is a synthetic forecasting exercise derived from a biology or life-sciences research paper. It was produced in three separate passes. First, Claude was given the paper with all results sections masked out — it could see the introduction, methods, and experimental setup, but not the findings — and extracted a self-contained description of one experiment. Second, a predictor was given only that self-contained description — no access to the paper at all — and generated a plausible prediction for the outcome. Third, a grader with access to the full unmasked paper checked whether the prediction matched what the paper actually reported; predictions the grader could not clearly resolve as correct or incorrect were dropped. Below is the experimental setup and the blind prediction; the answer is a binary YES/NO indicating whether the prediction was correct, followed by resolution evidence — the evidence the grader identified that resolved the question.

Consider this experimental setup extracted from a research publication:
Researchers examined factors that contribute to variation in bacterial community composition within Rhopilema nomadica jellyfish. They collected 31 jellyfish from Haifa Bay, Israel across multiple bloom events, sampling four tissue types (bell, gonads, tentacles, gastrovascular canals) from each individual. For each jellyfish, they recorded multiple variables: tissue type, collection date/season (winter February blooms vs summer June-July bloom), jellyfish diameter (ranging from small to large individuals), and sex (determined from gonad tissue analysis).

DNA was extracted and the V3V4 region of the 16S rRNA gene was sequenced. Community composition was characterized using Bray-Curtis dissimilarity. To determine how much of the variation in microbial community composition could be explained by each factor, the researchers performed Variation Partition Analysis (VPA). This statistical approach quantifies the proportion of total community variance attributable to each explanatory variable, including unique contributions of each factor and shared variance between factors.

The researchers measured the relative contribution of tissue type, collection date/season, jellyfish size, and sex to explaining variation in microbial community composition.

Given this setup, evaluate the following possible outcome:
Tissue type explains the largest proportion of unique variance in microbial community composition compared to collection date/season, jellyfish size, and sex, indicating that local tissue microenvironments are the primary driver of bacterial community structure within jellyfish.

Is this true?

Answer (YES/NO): YES